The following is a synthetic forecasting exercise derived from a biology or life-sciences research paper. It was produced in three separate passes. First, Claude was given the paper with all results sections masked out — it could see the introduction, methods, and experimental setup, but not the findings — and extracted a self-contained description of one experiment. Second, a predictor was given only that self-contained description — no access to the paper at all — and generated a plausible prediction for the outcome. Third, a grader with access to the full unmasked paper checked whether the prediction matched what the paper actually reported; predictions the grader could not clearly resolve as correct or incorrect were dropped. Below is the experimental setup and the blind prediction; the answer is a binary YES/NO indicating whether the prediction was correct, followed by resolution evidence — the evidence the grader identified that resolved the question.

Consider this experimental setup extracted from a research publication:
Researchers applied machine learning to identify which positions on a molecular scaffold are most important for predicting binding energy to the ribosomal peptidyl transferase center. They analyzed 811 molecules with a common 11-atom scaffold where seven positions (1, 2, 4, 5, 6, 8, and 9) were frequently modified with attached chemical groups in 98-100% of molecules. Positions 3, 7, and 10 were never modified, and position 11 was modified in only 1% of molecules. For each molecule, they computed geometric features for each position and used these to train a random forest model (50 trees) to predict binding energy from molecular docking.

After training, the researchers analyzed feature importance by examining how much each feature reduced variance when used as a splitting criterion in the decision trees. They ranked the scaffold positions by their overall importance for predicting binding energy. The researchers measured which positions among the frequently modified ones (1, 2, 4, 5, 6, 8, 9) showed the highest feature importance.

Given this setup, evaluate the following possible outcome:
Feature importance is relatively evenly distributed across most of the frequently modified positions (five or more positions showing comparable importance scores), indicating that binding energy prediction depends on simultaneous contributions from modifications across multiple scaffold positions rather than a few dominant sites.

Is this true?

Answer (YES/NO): NO